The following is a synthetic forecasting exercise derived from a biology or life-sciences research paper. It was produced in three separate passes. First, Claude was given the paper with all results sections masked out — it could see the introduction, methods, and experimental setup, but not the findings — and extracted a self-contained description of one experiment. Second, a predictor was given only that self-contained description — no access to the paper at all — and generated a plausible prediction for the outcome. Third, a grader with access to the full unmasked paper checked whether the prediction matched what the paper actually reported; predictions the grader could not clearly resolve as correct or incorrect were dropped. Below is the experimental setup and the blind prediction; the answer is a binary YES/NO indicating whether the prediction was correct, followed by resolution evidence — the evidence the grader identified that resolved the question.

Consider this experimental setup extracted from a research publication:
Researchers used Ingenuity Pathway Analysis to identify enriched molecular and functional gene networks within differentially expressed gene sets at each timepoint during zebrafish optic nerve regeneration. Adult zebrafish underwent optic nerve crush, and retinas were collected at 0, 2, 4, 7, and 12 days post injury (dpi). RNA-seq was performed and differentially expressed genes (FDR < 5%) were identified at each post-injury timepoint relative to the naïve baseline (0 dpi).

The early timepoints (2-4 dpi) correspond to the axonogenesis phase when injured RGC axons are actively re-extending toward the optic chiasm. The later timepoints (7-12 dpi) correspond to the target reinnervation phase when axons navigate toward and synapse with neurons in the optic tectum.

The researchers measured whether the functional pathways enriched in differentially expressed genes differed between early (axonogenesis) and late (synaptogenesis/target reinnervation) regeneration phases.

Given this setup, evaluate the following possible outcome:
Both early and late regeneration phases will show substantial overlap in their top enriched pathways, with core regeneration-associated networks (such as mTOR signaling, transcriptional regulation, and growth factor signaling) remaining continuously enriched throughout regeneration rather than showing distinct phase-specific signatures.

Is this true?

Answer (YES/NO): NO